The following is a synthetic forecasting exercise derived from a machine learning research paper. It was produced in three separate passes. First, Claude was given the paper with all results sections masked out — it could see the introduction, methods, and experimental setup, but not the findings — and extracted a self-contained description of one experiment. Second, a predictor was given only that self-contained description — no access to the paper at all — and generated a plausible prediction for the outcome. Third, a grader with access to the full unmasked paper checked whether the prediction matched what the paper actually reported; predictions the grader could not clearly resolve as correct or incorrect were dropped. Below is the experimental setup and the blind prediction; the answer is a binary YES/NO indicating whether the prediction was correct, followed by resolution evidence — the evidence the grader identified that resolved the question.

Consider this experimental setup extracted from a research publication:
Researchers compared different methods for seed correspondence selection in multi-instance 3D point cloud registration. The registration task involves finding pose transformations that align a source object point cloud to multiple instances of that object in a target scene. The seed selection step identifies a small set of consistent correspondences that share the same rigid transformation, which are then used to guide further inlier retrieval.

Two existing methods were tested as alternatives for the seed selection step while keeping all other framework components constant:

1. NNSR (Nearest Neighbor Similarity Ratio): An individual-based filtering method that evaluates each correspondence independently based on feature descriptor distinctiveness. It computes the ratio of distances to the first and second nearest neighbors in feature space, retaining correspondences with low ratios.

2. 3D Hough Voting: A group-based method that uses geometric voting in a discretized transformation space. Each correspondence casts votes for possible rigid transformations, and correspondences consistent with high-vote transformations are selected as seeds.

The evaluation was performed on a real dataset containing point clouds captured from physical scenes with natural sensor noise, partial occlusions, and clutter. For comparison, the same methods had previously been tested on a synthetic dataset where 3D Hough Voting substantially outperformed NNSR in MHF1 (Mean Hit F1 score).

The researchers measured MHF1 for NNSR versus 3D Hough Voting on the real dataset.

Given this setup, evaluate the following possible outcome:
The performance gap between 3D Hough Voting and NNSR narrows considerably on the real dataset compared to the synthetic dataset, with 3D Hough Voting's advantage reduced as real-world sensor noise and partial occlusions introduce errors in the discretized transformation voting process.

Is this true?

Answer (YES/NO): YES